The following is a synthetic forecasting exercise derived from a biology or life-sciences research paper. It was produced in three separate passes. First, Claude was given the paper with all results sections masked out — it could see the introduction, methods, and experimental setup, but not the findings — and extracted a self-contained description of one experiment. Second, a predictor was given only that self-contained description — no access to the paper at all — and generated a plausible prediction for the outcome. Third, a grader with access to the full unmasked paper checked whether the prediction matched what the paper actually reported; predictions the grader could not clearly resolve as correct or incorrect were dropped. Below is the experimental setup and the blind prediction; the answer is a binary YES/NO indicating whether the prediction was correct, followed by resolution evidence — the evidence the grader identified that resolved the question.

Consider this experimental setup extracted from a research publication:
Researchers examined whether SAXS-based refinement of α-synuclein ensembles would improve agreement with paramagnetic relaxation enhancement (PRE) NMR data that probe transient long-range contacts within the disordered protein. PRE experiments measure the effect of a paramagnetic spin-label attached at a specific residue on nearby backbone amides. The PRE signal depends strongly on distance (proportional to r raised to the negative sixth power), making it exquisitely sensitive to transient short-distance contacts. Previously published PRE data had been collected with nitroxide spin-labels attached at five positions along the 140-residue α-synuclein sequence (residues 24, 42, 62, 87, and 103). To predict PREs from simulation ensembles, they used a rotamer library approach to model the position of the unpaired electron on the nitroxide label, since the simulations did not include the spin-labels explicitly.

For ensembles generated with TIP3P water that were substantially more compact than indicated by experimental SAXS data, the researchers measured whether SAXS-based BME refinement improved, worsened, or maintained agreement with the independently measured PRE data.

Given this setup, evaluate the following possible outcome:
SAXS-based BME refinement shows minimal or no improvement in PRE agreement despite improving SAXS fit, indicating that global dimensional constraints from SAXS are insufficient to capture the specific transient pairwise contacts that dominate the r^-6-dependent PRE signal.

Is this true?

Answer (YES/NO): NO